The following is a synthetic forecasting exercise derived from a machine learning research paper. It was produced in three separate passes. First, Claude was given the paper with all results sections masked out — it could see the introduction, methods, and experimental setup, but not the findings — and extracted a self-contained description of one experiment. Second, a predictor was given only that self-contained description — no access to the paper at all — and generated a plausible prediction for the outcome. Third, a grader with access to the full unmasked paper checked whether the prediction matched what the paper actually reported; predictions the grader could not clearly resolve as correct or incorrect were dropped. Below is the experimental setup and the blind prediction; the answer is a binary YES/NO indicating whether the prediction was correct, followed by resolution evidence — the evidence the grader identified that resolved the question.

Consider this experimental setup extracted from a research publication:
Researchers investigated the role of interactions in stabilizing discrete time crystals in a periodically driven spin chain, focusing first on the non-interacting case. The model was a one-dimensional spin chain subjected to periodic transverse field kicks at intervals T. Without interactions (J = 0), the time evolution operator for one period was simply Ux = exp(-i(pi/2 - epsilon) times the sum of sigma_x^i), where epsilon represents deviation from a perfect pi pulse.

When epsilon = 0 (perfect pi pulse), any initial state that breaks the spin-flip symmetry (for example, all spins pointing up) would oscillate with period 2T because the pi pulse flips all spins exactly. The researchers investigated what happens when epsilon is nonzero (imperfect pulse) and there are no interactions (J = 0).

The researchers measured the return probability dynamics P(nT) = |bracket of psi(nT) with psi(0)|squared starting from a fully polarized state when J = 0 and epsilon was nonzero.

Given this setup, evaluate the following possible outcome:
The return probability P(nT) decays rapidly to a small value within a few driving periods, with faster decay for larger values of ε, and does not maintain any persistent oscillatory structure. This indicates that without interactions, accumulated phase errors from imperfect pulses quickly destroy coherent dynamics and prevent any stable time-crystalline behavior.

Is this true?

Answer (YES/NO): YES